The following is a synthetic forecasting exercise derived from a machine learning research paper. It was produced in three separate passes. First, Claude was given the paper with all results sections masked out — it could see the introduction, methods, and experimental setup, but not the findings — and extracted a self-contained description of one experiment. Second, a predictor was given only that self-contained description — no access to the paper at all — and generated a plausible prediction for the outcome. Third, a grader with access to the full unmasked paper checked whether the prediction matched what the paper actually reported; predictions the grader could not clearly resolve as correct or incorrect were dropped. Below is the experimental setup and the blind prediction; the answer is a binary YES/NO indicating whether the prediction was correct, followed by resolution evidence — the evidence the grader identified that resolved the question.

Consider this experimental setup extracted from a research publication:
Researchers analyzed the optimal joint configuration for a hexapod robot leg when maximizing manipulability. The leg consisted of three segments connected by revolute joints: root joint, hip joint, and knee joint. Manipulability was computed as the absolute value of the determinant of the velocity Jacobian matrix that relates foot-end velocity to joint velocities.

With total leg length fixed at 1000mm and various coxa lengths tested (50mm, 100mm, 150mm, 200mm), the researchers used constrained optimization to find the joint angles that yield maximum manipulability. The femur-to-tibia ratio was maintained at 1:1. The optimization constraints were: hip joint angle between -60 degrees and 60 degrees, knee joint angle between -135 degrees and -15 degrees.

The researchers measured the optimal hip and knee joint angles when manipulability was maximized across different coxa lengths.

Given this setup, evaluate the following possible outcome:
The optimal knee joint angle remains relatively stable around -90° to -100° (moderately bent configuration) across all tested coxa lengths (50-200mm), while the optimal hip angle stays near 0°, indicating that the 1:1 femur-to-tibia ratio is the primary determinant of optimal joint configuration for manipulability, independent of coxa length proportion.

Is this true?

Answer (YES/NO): NO